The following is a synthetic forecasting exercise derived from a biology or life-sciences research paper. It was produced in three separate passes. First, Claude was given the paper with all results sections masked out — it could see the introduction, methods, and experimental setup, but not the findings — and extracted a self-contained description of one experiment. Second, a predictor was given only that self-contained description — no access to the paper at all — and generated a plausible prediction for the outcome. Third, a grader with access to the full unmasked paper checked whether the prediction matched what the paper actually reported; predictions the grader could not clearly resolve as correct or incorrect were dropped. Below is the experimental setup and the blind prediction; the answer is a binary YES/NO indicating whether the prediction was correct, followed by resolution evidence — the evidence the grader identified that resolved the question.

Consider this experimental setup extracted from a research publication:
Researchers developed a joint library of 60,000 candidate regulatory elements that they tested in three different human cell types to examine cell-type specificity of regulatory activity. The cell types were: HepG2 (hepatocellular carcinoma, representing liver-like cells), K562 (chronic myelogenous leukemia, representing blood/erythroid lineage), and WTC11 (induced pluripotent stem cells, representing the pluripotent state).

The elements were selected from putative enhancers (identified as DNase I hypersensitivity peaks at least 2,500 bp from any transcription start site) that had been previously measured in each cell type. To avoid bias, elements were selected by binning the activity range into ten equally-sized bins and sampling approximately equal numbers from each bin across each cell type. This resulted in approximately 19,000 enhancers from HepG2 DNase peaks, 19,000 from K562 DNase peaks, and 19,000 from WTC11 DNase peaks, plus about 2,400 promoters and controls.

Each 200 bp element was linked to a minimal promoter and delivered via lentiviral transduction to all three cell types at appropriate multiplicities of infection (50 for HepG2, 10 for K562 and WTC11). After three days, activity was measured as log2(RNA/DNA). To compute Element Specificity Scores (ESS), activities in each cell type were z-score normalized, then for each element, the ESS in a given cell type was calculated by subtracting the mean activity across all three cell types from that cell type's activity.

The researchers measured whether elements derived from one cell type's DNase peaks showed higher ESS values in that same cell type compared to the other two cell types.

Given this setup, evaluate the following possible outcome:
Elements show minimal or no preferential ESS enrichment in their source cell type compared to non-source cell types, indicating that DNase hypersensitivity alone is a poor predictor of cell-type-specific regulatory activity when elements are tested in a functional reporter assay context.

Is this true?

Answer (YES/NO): NO